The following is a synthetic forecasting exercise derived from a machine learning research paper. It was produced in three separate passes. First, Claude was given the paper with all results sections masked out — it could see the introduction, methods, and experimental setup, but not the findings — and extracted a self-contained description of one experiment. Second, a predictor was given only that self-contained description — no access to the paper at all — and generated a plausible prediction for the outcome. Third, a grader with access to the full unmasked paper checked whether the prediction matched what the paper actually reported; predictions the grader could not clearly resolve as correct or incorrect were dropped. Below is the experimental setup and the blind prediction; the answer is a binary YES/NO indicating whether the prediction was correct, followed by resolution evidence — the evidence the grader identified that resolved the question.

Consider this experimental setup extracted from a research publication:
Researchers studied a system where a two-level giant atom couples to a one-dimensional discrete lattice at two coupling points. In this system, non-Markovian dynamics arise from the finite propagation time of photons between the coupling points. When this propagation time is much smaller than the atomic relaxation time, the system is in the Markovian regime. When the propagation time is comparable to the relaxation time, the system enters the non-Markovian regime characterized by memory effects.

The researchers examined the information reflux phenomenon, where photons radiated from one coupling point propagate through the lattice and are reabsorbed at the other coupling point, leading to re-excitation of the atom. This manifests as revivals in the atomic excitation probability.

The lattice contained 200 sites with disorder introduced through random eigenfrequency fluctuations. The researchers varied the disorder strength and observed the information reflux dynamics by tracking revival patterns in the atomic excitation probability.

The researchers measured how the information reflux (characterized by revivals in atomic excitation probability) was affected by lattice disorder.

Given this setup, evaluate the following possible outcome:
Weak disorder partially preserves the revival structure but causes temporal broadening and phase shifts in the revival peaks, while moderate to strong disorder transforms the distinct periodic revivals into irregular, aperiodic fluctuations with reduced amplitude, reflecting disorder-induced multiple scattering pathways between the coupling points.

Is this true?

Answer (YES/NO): NO